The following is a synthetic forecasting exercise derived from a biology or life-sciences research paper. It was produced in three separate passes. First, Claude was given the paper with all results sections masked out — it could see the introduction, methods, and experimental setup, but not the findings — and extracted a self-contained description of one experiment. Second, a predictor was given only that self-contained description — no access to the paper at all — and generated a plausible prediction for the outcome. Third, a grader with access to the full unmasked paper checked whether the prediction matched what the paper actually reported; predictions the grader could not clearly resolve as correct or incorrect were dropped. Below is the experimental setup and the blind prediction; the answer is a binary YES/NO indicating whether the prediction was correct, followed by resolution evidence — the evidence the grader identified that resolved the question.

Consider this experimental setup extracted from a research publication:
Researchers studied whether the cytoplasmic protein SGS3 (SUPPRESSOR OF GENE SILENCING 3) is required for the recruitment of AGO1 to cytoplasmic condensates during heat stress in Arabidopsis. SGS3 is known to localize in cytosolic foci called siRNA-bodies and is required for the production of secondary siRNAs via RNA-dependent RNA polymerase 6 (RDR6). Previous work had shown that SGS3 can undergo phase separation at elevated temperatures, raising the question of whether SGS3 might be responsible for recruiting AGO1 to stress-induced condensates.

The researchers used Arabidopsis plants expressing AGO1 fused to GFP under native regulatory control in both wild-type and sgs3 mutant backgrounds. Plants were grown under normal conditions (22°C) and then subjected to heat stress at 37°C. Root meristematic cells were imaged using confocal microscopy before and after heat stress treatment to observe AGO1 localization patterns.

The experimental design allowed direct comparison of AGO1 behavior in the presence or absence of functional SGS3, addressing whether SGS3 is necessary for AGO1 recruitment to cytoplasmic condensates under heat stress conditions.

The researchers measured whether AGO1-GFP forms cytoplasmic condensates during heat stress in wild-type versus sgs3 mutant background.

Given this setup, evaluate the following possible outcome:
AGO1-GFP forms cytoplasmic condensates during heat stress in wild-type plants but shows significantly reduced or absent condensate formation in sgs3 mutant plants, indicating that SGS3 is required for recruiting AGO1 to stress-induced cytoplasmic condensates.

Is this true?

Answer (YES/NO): NO